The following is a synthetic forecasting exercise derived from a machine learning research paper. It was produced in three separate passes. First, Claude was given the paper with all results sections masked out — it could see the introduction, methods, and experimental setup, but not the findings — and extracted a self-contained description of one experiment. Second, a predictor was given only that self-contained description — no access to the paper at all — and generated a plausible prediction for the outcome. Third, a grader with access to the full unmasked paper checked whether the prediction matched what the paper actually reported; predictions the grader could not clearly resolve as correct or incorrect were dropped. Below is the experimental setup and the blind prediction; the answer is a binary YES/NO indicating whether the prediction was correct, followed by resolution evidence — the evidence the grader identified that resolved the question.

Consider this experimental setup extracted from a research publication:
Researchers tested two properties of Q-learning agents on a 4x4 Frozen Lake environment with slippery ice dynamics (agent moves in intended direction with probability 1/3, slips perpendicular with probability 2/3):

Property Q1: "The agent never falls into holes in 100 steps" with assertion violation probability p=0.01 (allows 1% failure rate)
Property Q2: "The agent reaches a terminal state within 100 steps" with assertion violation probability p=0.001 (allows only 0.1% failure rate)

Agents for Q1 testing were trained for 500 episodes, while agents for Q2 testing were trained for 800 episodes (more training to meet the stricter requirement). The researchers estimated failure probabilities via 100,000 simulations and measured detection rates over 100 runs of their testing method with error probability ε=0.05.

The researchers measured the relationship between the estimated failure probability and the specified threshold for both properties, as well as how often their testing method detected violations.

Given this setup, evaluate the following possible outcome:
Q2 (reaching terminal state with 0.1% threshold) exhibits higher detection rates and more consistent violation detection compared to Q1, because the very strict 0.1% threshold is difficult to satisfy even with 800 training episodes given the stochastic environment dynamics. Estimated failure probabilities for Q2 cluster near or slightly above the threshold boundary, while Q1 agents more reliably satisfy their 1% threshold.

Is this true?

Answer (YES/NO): NO